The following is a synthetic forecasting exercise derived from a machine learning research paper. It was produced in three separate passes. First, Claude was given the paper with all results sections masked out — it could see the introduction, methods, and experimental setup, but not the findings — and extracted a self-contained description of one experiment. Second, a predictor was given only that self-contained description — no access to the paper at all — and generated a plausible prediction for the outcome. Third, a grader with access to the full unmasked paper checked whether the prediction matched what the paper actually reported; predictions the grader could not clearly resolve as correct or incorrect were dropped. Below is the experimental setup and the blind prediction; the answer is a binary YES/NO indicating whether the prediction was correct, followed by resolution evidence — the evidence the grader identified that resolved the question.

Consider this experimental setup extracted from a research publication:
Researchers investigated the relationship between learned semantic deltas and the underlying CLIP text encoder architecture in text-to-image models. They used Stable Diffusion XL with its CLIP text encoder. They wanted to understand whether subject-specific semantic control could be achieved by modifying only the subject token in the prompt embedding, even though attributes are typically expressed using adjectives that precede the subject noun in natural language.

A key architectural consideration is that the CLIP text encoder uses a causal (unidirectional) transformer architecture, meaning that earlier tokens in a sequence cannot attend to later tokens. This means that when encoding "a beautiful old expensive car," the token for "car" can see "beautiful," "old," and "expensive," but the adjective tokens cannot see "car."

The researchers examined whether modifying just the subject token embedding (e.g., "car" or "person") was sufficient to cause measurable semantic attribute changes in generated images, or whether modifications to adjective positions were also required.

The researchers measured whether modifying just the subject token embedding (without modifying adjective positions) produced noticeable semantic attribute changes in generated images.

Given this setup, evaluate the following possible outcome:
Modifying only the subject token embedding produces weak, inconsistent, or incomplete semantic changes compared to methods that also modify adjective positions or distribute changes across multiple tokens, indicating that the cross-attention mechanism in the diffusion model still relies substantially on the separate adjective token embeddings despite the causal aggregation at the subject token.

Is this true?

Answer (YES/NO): NO